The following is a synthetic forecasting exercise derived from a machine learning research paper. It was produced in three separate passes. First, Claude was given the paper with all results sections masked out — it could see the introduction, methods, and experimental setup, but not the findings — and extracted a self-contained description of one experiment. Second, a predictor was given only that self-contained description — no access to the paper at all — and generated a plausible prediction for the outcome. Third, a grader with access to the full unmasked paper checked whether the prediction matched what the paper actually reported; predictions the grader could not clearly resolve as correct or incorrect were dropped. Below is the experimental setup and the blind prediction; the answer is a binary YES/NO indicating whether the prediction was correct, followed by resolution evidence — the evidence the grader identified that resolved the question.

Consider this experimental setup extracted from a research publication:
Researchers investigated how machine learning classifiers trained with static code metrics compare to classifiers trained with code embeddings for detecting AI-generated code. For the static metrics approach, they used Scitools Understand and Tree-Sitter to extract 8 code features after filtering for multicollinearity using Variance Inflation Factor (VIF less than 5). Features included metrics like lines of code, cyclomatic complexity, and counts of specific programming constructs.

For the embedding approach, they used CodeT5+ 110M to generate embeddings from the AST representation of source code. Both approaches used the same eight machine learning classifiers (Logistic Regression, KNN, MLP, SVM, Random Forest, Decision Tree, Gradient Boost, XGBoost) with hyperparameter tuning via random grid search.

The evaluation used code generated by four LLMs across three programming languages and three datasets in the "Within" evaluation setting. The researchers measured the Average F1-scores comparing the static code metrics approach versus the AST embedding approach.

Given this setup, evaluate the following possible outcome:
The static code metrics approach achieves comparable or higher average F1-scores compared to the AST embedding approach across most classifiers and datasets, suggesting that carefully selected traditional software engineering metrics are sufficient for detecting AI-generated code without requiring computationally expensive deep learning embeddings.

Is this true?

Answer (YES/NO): NO